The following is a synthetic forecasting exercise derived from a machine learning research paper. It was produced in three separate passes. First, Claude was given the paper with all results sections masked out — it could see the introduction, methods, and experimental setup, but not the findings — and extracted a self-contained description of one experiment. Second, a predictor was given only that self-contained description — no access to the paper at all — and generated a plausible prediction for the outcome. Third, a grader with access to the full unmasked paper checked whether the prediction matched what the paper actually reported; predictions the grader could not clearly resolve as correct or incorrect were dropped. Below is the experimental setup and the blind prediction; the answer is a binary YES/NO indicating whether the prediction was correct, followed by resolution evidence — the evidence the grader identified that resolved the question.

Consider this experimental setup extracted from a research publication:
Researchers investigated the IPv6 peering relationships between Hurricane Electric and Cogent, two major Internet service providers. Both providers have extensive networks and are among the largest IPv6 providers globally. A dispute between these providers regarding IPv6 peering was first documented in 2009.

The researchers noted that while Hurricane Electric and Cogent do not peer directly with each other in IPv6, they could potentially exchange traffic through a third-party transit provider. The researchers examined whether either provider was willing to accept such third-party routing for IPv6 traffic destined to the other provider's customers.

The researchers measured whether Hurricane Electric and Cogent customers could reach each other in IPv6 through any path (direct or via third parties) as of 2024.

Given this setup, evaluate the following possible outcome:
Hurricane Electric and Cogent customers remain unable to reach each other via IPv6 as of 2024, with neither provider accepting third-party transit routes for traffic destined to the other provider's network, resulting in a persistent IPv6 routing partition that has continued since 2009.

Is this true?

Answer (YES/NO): YES